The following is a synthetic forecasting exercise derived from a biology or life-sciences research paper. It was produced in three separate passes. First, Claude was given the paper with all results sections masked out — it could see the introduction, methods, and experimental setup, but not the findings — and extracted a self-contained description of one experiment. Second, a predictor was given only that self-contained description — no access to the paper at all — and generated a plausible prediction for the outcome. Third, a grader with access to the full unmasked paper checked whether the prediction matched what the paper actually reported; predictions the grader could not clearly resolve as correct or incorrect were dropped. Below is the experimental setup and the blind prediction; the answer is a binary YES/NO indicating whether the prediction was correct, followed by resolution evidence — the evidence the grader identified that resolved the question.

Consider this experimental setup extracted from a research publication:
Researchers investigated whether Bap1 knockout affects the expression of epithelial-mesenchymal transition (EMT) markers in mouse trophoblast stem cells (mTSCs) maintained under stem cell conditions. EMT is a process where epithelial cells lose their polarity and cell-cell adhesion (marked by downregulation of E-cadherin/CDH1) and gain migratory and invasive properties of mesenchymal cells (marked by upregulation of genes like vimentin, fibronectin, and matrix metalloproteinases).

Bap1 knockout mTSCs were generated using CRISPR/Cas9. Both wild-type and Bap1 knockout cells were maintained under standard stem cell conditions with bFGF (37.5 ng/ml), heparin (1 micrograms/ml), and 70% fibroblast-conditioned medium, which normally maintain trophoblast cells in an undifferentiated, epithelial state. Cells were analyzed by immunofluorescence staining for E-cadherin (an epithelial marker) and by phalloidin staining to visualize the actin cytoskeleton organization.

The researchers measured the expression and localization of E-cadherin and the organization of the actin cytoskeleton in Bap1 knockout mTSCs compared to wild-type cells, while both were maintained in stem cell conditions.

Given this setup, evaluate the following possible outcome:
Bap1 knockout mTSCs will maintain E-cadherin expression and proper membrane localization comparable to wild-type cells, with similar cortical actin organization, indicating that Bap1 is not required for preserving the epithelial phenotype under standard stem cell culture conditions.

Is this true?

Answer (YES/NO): NO